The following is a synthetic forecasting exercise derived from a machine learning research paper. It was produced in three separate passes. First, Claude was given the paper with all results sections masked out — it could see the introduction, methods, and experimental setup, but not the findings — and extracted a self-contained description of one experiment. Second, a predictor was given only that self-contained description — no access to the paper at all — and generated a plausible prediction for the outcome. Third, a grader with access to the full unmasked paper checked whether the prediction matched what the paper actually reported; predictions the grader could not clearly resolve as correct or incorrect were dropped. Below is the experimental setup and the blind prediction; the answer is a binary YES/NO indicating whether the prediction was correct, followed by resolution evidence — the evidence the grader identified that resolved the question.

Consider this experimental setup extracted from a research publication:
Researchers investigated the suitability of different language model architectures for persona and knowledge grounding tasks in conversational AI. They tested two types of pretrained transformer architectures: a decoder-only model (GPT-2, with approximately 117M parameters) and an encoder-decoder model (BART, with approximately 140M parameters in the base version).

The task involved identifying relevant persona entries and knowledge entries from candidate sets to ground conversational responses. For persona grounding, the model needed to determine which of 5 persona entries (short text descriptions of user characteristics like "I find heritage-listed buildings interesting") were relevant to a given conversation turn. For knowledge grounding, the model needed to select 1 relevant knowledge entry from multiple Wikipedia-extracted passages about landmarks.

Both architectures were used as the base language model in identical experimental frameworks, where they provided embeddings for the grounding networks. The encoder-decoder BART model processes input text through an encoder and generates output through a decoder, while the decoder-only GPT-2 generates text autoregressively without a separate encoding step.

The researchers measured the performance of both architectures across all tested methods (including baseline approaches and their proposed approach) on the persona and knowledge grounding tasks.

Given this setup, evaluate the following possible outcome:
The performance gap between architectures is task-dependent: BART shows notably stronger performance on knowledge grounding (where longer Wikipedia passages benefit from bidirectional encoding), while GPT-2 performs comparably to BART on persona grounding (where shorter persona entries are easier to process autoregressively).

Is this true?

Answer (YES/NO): NO